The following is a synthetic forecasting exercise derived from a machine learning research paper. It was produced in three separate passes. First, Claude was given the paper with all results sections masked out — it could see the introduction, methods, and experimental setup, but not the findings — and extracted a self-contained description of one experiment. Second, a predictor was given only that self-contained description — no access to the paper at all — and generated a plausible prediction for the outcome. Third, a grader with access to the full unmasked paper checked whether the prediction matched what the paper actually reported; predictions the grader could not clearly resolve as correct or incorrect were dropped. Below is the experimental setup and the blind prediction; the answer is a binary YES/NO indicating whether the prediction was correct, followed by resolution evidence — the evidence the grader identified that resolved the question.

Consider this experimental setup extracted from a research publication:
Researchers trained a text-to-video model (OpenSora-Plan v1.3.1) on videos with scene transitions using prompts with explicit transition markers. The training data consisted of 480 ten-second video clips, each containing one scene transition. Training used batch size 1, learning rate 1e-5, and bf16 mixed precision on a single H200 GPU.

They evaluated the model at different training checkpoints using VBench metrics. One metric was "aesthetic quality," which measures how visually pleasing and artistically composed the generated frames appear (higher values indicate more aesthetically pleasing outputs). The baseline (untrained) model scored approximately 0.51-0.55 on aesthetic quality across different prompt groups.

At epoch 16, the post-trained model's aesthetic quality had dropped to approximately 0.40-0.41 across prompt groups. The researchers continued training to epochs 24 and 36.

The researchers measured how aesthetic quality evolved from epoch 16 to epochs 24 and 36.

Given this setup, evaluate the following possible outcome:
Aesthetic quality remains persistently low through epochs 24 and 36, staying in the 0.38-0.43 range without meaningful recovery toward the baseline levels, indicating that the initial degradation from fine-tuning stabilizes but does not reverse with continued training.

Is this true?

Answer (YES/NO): NO